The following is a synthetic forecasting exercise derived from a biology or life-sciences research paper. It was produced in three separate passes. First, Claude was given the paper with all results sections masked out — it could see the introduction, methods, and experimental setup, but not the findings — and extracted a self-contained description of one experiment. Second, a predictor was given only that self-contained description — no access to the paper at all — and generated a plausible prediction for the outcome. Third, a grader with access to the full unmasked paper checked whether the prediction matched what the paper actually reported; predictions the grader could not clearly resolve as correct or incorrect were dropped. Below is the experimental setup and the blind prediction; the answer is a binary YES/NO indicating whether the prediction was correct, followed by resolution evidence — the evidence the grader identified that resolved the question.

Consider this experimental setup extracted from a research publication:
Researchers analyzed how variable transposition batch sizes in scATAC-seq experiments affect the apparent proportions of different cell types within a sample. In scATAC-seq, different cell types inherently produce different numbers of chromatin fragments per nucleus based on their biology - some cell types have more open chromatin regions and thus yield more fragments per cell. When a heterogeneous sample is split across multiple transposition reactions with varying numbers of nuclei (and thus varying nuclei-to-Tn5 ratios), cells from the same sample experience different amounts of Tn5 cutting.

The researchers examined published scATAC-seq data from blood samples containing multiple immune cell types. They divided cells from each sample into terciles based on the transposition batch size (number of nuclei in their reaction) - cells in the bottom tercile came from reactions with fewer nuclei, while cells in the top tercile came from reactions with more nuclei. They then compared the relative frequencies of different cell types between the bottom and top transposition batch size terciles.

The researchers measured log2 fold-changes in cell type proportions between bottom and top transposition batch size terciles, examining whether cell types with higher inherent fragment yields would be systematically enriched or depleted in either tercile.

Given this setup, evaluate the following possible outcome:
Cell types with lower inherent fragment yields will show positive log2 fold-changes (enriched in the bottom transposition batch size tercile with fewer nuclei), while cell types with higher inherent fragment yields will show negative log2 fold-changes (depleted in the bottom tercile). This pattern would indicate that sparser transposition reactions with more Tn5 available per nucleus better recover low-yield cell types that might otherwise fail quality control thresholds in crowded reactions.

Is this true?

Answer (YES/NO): YES